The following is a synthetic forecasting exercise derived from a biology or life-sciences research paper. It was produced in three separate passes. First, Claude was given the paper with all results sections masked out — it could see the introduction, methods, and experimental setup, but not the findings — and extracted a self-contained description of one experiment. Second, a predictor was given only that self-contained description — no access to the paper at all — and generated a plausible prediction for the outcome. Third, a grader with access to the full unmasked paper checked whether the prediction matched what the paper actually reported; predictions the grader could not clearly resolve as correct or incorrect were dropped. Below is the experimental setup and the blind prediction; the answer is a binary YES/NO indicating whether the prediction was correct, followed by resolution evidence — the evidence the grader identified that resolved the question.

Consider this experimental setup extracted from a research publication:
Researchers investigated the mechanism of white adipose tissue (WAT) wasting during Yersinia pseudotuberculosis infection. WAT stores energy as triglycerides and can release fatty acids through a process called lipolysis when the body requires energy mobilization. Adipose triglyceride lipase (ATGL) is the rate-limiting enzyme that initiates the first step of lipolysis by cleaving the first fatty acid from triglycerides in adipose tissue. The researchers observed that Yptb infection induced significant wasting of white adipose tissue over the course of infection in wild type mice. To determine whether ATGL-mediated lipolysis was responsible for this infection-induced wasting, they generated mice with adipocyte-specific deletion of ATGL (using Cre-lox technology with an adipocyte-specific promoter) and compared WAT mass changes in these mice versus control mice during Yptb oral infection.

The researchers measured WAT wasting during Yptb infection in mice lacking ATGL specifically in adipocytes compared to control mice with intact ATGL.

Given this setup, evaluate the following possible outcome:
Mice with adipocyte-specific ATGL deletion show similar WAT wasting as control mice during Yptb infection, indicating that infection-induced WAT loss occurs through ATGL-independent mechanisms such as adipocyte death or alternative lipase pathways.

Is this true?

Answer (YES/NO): NO